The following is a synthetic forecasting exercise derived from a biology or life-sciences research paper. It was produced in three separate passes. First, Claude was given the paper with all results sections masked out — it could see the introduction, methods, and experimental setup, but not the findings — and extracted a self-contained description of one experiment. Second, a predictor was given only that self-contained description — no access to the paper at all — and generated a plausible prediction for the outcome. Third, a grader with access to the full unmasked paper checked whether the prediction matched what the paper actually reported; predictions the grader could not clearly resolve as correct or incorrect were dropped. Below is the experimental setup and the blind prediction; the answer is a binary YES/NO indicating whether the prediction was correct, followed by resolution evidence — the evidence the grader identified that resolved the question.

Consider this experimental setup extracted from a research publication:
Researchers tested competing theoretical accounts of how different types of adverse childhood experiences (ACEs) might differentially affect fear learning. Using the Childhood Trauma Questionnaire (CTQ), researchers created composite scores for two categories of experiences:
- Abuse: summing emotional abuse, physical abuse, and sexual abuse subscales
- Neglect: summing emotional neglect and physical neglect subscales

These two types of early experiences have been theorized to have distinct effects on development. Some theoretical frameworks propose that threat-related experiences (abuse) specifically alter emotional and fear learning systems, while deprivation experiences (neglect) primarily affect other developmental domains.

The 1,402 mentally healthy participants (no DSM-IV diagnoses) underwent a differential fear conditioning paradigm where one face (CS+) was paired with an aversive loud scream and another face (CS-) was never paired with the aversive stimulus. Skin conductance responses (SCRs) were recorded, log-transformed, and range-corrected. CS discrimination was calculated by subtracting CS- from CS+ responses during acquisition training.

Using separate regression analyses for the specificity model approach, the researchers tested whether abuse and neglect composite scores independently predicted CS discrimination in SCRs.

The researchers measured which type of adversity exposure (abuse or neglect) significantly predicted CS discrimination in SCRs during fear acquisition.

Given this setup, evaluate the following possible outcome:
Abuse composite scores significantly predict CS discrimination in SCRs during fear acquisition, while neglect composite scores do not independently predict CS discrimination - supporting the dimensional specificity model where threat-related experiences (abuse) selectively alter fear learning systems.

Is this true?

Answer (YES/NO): NO